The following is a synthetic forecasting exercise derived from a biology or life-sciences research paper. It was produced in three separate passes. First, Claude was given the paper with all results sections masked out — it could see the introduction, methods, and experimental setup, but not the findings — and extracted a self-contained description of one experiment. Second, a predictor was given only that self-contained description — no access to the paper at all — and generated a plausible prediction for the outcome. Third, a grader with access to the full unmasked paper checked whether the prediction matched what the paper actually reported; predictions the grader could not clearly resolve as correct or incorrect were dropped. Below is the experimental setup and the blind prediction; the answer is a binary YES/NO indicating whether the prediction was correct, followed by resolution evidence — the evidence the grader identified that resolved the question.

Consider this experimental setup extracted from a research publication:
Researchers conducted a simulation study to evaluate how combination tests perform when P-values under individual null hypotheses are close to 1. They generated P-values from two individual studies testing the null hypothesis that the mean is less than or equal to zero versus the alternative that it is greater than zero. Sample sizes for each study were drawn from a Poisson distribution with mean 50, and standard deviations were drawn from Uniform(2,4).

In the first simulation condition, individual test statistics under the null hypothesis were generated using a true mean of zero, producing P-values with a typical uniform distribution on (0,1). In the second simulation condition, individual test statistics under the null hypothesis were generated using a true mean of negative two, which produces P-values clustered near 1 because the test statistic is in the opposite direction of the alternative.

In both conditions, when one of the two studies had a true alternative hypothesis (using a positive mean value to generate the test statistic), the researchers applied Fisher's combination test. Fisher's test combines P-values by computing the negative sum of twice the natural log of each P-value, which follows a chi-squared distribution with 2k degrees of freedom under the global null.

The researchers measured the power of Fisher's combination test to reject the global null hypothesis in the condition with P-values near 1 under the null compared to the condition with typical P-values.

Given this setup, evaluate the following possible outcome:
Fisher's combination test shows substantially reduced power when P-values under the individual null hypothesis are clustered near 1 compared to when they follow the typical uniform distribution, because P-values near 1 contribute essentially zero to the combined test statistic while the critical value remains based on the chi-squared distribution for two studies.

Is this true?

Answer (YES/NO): YES